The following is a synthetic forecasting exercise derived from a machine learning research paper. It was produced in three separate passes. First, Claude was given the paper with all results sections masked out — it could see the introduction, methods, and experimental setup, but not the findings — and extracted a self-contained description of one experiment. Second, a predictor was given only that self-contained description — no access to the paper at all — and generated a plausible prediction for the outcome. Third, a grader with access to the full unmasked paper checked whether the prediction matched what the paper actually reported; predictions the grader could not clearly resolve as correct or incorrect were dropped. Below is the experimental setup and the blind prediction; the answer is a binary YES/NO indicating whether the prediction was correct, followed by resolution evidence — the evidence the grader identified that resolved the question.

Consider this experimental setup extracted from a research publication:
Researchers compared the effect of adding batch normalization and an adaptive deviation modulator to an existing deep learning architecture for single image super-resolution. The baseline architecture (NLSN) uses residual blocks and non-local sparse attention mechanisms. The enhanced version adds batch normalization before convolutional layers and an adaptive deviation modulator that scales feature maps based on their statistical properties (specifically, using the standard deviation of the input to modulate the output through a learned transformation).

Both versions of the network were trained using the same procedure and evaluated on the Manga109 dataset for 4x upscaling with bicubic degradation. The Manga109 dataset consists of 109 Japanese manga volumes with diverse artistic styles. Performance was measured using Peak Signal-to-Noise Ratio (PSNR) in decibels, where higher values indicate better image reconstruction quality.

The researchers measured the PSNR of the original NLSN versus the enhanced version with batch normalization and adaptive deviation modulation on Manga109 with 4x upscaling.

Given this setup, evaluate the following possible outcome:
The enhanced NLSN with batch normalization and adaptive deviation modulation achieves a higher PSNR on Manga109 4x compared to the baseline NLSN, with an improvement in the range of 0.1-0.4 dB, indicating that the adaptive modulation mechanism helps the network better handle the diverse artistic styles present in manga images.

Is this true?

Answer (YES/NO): NO